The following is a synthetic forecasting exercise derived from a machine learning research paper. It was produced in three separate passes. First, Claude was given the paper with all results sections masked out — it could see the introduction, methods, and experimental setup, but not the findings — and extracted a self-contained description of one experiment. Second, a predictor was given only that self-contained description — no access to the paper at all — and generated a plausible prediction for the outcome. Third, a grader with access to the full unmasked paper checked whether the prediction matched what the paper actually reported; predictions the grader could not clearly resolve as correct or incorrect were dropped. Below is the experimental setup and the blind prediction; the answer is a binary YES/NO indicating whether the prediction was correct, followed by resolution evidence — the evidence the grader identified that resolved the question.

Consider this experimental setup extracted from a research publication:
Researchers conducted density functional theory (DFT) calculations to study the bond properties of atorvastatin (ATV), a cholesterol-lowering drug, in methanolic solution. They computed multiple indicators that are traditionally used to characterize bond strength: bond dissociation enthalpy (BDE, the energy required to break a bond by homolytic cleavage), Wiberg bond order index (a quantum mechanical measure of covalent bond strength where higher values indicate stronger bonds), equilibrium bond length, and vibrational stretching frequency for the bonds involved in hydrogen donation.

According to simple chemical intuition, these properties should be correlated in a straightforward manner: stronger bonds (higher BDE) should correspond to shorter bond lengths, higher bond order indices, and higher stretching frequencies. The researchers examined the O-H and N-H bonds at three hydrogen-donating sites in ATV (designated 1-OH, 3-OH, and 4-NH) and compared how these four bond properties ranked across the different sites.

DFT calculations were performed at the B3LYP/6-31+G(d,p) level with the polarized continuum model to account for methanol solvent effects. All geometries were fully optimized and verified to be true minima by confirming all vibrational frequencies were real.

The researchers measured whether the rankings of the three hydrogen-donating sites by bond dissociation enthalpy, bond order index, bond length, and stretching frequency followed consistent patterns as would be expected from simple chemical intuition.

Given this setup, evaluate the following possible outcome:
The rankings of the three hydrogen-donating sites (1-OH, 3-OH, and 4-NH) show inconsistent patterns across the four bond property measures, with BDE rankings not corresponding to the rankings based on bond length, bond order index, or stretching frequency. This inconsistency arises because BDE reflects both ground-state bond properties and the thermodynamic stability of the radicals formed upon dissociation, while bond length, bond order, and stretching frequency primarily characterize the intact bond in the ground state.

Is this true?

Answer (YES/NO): YES